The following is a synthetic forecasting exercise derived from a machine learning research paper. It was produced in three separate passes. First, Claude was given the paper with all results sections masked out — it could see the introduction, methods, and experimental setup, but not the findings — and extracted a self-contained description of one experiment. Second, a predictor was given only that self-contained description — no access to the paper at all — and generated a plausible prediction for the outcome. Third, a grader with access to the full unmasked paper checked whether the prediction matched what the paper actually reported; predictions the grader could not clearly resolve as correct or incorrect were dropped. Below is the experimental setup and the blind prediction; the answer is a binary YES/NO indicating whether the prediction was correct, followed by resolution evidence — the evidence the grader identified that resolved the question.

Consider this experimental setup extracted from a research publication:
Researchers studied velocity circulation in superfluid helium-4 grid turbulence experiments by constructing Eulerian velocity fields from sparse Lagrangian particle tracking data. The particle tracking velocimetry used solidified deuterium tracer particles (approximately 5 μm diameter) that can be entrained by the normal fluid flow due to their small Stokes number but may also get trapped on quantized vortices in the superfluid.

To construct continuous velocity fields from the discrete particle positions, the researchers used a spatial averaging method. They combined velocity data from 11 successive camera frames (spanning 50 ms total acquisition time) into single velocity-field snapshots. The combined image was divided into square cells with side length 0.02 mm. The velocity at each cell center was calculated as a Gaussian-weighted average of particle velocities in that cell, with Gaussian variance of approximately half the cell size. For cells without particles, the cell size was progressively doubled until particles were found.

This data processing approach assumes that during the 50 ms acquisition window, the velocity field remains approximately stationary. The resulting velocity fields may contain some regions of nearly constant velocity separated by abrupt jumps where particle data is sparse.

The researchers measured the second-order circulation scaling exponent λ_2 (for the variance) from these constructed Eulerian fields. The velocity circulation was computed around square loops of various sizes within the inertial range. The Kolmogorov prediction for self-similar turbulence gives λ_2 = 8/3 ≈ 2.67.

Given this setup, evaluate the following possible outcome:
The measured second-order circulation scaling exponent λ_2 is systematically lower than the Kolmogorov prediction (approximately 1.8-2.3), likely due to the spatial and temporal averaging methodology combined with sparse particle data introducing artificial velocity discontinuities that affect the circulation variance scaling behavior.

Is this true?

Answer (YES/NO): NO